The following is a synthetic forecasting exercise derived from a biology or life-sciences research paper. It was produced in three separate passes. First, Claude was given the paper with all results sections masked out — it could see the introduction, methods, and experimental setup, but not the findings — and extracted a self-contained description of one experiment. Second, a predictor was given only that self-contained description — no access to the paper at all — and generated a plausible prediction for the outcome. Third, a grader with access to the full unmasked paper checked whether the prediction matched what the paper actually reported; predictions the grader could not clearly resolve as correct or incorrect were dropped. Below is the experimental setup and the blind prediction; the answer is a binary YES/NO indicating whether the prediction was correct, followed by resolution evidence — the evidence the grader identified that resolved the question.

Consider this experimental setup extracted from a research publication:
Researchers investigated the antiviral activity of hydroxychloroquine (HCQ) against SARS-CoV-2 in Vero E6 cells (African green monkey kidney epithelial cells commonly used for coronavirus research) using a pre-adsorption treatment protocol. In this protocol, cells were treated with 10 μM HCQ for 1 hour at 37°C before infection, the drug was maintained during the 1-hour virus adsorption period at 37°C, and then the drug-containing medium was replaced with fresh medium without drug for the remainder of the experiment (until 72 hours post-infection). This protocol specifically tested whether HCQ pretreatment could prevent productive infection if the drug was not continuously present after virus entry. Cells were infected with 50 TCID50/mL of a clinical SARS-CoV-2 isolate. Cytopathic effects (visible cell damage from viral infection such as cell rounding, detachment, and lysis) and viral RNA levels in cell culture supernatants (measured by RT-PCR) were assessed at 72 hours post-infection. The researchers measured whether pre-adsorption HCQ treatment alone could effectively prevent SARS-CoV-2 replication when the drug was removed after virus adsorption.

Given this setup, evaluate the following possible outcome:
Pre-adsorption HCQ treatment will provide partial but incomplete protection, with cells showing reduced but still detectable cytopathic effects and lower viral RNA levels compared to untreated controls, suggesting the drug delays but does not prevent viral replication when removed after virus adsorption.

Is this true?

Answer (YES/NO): NO